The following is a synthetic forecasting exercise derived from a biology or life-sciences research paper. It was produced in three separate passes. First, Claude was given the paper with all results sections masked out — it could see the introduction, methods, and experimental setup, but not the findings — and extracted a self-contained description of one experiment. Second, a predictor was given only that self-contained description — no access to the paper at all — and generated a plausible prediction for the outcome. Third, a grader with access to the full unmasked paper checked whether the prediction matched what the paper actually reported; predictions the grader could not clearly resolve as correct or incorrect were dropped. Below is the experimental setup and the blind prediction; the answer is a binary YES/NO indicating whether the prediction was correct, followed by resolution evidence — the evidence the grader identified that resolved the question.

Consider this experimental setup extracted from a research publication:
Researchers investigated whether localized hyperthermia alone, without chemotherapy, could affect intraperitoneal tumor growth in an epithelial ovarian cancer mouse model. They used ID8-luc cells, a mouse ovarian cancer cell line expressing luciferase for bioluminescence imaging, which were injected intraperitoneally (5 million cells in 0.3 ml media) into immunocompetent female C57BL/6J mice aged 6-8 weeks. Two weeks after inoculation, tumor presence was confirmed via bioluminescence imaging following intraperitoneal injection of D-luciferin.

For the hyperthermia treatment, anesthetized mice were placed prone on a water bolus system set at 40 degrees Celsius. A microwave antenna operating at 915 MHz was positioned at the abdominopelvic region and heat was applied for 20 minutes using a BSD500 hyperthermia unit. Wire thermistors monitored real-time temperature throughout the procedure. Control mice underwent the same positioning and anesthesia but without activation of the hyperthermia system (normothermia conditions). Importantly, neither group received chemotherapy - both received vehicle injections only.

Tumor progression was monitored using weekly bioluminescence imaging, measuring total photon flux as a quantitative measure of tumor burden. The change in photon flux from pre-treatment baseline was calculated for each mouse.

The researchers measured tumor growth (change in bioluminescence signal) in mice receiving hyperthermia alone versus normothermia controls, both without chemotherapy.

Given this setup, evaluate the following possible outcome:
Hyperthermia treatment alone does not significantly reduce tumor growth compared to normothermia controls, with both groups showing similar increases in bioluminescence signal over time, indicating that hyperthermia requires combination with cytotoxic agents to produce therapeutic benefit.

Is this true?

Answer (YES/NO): YES